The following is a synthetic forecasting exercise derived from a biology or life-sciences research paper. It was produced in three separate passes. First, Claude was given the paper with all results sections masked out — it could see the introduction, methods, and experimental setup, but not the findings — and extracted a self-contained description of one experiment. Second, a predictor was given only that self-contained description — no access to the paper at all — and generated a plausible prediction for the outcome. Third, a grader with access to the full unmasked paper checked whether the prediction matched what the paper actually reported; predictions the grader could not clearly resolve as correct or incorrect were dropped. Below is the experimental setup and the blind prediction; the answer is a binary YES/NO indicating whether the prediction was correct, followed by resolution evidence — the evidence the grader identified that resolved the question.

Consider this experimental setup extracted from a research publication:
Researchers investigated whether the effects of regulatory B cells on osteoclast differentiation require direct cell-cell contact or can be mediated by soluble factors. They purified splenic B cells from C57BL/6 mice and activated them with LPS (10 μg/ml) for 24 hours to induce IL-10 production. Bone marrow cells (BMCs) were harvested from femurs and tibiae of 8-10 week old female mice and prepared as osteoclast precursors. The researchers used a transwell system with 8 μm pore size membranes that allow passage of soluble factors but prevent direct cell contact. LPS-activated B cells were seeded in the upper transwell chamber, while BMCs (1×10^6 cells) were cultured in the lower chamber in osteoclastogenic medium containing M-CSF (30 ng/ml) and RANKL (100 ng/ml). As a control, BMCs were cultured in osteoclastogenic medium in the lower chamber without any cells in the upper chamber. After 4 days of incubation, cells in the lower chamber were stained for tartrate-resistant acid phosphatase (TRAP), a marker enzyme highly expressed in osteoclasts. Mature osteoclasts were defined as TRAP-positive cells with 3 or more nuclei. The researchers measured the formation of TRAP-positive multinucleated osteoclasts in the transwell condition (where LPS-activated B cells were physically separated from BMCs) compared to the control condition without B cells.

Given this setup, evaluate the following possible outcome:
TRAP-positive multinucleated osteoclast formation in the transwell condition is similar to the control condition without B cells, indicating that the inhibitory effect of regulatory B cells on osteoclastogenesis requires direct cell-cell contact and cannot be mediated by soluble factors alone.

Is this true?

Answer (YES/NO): NO